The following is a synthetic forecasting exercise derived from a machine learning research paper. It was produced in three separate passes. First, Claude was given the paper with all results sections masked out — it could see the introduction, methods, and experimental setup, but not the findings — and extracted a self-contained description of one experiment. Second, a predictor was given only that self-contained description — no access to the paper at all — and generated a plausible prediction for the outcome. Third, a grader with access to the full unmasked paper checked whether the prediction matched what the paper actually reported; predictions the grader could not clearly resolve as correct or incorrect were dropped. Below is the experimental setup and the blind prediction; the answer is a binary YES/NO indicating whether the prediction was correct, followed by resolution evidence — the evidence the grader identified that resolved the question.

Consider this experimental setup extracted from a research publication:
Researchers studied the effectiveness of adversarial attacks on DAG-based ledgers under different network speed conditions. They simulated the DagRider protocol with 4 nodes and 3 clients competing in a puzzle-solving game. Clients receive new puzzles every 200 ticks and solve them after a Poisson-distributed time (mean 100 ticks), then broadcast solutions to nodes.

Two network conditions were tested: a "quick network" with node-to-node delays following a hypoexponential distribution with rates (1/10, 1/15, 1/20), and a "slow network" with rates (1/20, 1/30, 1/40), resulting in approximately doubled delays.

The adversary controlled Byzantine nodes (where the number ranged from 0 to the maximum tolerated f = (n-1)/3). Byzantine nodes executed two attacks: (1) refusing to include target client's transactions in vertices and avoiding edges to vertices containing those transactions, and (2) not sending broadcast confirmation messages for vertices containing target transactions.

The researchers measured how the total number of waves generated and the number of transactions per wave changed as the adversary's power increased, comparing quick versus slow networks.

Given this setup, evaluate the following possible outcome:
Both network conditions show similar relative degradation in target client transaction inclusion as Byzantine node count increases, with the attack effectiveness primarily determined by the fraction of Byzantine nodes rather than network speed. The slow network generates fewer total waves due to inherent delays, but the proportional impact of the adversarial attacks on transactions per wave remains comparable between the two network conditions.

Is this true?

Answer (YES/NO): NO